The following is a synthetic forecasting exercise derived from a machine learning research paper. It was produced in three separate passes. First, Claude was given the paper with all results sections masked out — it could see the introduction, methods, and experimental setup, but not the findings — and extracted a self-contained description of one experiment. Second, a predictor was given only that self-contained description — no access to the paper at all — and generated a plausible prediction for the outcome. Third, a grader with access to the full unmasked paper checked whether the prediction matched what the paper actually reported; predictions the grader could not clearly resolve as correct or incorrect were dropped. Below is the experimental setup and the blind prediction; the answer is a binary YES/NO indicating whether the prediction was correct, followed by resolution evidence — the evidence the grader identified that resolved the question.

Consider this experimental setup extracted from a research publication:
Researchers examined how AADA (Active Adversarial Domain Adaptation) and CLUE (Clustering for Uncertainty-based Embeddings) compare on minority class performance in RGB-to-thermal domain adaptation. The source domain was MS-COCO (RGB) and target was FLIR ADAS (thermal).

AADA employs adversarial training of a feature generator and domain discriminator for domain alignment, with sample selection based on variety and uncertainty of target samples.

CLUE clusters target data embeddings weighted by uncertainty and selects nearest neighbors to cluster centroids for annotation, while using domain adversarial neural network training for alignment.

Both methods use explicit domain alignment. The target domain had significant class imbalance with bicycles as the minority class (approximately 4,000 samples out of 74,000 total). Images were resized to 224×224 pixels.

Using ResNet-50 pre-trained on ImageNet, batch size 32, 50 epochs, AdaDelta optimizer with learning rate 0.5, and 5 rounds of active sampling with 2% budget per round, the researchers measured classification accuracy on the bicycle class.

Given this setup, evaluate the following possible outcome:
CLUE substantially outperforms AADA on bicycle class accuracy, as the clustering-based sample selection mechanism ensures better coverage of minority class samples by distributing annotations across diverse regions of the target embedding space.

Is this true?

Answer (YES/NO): YES